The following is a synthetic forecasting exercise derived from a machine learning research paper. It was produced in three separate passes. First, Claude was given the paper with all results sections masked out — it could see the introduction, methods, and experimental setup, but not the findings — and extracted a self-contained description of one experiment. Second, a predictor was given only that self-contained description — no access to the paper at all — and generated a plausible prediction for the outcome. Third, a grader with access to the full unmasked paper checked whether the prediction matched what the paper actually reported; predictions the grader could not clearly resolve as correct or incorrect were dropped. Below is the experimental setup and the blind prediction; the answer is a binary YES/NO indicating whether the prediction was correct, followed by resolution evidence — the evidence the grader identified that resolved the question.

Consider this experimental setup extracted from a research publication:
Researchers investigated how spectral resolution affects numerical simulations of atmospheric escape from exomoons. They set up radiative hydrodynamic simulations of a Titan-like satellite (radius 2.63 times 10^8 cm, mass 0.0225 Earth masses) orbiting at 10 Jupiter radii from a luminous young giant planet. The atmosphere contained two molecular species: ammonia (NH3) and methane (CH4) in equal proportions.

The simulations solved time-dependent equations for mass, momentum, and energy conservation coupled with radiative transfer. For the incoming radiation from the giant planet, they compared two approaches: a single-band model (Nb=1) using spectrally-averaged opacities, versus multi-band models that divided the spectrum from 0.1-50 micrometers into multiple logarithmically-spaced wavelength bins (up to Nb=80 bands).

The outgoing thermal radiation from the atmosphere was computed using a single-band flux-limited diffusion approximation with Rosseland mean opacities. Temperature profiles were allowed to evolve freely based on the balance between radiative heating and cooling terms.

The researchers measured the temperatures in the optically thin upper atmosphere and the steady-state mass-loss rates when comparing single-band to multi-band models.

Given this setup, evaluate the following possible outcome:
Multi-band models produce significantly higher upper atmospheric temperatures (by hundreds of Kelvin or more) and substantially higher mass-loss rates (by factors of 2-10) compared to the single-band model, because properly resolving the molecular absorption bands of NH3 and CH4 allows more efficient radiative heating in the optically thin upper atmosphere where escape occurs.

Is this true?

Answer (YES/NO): NO